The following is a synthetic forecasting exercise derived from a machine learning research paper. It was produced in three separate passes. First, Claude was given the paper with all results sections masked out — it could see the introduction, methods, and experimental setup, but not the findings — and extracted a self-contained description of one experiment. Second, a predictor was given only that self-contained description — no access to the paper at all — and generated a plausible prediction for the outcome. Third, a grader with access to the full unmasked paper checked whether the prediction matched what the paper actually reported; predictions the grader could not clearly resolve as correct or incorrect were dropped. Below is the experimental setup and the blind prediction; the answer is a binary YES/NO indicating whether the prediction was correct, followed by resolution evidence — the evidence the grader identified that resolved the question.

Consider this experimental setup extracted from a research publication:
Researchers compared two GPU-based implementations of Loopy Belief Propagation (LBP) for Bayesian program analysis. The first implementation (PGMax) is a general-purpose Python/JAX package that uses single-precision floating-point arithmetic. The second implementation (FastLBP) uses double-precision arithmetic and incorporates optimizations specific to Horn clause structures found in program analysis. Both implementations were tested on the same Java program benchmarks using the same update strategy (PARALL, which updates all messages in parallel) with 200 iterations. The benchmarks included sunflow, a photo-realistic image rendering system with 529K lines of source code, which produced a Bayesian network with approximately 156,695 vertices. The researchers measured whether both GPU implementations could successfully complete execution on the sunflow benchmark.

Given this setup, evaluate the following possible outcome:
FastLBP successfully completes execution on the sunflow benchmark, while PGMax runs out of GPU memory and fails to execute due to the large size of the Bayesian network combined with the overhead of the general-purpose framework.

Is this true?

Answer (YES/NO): YES